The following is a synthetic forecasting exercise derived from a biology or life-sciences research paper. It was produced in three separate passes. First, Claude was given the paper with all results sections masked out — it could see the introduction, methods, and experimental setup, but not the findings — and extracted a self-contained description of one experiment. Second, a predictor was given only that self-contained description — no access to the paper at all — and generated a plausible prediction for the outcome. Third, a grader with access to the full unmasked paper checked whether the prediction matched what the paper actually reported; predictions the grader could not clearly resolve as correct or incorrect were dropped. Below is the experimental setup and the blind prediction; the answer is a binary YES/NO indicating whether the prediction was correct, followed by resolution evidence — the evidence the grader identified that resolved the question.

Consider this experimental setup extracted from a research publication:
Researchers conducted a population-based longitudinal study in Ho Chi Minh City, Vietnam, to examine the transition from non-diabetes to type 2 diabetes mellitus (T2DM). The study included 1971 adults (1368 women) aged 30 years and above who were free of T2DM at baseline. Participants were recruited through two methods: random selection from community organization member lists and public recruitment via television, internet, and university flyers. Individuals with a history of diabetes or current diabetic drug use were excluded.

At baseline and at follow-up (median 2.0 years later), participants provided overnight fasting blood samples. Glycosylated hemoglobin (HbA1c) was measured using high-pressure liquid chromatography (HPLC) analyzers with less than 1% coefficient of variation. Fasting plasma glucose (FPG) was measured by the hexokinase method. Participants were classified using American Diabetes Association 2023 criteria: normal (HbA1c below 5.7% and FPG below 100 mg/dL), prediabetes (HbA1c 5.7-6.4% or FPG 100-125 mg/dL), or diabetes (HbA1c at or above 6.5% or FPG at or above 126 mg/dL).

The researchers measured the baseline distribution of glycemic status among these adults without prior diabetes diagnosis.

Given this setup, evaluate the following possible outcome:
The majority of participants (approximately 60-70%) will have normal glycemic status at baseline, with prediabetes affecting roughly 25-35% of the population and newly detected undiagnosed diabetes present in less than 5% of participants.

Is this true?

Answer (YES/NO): NO